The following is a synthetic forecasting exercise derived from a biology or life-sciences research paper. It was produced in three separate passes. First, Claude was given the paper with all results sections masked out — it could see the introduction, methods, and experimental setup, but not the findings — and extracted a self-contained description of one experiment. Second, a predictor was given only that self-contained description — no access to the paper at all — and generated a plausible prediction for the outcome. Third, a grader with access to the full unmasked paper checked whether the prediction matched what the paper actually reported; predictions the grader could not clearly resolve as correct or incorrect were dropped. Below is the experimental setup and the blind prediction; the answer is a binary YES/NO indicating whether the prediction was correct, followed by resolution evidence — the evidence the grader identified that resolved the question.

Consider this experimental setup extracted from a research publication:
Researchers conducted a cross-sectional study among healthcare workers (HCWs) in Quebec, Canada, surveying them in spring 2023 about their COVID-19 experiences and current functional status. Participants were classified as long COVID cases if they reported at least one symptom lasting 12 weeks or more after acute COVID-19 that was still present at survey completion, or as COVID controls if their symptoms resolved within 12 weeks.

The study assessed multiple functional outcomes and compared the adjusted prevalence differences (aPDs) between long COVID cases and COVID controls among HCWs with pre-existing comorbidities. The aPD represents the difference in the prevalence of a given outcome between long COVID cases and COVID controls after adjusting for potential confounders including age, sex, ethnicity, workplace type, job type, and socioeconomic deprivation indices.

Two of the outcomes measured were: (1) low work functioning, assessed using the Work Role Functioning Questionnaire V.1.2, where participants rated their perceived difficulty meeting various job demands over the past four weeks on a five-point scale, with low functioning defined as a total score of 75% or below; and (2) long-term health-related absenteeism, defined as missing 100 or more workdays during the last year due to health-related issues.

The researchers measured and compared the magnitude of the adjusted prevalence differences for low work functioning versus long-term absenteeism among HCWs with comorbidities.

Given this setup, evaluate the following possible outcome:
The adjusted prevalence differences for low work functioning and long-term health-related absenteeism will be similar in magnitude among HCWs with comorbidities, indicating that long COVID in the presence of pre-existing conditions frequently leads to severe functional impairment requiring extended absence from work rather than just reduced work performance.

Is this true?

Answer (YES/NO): NO